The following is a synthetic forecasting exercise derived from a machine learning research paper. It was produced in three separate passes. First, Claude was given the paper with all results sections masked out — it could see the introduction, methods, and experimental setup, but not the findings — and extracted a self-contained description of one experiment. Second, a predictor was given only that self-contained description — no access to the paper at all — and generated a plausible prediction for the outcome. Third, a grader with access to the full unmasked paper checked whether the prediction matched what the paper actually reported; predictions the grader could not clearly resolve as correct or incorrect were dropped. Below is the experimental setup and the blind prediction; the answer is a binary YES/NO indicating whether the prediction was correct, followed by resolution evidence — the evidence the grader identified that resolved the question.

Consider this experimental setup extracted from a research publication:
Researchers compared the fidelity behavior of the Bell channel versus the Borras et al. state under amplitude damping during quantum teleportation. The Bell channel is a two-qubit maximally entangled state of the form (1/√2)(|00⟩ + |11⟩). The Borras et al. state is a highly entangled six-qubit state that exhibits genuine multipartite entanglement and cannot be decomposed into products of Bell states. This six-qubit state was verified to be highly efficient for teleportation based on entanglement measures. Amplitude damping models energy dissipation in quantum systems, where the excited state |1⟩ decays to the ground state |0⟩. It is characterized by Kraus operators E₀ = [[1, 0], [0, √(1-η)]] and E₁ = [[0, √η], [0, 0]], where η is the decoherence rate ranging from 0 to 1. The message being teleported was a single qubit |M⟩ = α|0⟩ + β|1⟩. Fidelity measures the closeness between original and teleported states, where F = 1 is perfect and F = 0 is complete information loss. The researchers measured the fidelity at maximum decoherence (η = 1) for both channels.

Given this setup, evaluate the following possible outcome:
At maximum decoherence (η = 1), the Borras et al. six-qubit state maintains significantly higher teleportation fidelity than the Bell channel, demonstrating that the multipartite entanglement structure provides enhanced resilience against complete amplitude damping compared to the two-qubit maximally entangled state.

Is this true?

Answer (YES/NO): NO